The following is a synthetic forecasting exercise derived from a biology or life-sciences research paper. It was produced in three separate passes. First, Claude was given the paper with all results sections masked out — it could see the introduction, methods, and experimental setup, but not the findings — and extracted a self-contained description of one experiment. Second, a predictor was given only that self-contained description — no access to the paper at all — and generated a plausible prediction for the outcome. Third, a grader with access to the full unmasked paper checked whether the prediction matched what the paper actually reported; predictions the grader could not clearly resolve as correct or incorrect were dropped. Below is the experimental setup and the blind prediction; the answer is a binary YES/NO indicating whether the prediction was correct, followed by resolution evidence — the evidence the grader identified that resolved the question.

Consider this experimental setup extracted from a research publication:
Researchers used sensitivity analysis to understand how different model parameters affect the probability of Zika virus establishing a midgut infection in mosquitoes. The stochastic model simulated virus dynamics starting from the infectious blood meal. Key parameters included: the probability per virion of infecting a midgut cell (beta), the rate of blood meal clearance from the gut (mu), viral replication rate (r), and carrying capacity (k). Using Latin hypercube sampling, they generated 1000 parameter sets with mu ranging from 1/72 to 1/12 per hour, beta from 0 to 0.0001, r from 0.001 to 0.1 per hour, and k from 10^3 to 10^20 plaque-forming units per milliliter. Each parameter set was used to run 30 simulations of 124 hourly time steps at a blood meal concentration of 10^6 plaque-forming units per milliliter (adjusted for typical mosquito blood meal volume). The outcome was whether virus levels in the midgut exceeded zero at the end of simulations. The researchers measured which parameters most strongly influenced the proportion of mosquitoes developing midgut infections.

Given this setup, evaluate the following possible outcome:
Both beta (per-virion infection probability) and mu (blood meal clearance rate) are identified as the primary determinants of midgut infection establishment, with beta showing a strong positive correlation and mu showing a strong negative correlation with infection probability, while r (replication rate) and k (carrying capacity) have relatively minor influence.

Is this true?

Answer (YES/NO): YES